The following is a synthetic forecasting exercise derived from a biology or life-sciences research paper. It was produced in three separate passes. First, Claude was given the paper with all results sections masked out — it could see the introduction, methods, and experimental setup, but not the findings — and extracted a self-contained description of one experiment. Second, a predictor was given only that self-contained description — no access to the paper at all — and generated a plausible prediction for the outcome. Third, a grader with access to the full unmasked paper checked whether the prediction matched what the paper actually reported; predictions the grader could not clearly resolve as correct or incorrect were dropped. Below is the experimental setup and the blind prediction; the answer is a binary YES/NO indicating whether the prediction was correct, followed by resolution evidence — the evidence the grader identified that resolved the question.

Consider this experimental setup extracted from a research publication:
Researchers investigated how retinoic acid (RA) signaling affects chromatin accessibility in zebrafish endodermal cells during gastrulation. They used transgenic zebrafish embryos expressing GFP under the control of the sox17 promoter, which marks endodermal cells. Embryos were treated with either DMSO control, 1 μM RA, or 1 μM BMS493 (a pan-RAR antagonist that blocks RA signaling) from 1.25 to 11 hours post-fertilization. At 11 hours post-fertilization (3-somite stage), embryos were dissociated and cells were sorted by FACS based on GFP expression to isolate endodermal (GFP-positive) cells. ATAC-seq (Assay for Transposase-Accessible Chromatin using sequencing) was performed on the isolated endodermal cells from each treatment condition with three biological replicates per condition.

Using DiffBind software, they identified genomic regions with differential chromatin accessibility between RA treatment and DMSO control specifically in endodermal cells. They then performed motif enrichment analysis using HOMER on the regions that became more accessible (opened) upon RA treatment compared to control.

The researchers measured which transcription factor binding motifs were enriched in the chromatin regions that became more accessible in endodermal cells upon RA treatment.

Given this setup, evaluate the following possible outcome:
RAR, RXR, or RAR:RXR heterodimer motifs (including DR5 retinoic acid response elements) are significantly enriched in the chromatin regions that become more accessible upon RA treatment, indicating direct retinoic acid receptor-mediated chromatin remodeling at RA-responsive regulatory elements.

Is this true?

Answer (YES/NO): NO